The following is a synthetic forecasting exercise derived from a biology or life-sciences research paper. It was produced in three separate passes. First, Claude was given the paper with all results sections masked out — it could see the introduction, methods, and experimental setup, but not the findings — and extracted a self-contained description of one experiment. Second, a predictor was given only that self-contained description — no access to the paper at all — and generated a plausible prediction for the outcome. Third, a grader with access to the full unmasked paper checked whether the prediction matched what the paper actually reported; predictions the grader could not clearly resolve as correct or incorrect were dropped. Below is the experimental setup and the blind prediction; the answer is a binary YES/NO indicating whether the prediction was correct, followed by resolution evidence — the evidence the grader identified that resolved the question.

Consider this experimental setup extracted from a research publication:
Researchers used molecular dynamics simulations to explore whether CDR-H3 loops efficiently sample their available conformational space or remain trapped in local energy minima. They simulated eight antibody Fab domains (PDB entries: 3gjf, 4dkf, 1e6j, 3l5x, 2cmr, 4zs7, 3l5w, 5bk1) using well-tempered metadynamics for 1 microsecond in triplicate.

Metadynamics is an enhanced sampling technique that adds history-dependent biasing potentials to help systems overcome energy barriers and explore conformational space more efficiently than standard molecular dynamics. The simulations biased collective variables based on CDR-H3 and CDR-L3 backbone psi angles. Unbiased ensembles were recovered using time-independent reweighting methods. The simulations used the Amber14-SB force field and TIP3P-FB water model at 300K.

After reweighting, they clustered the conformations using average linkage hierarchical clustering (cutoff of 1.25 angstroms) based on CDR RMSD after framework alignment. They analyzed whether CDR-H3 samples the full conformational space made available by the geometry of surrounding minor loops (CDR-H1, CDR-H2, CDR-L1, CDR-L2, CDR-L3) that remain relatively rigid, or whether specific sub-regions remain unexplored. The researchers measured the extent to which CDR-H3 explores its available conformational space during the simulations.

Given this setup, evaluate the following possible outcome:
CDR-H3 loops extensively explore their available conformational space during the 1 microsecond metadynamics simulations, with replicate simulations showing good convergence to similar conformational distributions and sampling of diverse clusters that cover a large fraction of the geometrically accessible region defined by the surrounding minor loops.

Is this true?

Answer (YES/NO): YES